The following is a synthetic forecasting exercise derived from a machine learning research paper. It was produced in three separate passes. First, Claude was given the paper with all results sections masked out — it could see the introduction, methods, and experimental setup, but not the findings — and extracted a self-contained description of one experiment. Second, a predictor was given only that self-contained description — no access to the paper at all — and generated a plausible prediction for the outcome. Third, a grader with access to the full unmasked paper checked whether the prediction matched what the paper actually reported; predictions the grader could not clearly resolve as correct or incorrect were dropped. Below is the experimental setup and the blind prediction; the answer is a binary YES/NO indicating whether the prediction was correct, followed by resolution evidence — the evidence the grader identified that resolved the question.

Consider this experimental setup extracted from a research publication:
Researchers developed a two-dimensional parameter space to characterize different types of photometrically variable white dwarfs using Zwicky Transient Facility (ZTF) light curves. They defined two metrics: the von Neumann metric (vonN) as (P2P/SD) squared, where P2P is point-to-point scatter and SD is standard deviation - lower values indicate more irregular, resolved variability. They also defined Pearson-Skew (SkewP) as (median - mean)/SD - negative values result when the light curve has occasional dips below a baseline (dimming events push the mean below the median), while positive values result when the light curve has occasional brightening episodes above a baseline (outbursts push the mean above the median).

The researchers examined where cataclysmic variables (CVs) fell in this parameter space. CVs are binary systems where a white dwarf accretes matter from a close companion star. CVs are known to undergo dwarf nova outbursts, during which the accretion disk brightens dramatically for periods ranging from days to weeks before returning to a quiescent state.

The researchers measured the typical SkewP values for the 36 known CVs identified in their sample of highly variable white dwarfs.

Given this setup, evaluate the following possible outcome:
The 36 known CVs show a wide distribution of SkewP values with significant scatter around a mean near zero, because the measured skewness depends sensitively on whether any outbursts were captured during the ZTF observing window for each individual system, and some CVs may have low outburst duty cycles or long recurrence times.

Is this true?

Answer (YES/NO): NO